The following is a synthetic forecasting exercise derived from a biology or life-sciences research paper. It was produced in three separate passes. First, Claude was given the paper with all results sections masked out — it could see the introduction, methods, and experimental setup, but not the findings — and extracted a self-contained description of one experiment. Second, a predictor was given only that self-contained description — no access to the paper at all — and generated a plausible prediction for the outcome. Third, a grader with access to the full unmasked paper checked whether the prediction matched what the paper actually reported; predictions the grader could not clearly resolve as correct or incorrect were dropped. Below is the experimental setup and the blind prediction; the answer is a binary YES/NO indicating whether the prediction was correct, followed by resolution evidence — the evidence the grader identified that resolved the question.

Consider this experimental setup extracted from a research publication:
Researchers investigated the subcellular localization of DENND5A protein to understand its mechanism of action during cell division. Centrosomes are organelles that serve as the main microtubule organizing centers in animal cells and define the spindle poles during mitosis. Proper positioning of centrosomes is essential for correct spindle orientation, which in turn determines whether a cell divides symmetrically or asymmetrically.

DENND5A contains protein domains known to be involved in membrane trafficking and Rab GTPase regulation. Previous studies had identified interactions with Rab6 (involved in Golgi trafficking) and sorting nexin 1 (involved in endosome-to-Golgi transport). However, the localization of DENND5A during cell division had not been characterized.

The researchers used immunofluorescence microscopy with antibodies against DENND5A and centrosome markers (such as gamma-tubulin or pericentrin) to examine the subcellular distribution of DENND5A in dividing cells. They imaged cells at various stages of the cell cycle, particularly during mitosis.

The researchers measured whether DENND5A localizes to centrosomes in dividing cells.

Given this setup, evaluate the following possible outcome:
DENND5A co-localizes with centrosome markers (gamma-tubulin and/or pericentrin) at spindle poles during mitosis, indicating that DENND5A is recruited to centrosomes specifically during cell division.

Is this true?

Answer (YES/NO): NO